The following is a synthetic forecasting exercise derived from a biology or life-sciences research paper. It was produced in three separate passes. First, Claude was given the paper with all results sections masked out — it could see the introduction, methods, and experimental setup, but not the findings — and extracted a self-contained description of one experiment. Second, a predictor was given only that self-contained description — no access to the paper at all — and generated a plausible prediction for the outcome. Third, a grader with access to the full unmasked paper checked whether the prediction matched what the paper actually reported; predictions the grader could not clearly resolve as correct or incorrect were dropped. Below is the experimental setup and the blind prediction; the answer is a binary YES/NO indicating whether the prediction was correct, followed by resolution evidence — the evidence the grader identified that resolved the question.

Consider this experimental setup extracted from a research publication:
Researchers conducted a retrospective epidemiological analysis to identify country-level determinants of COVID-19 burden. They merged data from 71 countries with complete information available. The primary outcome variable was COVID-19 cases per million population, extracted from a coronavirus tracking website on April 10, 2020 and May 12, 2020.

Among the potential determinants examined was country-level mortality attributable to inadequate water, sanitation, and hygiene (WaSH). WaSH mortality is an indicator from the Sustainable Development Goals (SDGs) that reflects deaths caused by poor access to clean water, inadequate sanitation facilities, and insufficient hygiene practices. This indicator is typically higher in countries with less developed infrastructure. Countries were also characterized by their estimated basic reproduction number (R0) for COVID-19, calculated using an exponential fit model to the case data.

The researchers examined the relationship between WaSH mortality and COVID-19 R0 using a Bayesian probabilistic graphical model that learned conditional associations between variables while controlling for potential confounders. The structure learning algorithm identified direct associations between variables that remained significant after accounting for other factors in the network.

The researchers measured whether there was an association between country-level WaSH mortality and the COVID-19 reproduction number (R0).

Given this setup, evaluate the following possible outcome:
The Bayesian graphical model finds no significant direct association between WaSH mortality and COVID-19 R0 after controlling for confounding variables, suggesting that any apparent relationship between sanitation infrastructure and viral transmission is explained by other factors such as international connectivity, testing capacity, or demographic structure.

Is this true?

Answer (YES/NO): NO